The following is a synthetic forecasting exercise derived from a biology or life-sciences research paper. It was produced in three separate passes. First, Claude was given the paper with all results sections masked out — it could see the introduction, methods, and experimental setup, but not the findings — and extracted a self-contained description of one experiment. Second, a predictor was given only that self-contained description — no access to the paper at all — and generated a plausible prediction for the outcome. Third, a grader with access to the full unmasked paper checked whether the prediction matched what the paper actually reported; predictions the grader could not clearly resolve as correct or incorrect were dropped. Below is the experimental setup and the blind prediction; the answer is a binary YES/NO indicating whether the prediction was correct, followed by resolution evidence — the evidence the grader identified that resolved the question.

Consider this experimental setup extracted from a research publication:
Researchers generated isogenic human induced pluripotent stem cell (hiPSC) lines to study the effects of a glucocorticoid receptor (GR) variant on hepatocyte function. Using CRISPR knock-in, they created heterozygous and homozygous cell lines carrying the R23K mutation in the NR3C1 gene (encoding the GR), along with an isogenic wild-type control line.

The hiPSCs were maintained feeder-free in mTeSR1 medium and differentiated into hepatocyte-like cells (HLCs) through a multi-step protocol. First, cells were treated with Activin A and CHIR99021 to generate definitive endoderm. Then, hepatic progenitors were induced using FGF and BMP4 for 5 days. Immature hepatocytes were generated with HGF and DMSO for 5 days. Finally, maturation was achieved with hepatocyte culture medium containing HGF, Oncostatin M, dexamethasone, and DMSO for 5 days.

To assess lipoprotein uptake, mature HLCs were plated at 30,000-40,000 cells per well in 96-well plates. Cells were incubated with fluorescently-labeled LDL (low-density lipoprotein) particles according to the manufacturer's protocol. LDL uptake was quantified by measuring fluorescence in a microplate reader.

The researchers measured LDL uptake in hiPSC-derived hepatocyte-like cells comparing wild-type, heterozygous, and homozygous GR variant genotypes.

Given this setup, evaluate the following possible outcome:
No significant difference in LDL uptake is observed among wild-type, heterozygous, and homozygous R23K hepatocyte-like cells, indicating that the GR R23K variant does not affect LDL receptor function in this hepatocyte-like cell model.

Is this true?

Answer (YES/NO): NO